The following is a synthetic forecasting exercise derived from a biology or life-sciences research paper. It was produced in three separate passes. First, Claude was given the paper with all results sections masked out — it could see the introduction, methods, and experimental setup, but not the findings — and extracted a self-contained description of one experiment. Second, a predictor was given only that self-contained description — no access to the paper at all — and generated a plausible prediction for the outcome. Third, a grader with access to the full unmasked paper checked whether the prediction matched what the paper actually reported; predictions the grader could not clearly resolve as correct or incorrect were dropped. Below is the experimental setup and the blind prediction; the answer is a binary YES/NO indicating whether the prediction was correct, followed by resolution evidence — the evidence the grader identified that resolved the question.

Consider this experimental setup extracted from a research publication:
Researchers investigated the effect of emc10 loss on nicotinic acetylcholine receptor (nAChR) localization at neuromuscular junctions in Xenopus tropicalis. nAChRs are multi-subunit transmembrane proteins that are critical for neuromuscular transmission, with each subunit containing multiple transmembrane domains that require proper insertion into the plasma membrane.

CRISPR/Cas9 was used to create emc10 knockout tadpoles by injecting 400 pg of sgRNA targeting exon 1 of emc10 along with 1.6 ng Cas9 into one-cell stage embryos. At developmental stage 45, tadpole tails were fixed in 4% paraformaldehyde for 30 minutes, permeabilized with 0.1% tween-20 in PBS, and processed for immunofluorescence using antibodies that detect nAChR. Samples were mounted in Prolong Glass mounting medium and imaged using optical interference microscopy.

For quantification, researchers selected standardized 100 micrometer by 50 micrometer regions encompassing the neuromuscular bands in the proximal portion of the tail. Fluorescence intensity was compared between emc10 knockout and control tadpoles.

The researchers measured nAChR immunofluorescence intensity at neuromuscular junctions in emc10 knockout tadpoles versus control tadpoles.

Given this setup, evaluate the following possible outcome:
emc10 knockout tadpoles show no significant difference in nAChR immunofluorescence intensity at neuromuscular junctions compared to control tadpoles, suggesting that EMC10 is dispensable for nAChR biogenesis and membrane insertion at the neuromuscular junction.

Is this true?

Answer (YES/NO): NO